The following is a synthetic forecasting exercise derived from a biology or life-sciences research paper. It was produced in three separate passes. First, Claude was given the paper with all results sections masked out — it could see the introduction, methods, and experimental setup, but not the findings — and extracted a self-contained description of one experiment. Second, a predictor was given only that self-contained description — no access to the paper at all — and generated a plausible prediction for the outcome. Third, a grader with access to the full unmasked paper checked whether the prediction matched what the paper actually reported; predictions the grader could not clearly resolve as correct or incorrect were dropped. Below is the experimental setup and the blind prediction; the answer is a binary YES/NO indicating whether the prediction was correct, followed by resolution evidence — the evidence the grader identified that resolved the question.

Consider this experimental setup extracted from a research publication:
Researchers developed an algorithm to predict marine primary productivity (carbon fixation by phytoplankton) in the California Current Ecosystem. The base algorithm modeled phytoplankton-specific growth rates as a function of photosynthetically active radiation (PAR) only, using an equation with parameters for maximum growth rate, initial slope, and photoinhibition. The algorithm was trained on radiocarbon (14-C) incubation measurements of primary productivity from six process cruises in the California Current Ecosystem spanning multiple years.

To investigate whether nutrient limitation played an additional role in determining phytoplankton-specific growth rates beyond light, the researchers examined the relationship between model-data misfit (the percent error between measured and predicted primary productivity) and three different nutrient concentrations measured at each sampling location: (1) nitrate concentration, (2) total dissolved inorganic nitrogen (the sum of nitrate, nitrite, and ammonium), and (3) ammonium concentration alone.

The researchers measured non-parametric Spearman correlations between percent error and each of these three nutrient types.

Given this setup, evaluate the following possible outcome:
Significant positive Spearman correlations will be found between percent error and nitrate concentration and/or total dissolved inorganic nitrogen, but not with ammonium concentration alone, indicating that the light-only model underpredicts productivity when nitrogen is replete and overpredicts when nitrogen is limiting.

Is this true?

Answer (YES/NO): NO